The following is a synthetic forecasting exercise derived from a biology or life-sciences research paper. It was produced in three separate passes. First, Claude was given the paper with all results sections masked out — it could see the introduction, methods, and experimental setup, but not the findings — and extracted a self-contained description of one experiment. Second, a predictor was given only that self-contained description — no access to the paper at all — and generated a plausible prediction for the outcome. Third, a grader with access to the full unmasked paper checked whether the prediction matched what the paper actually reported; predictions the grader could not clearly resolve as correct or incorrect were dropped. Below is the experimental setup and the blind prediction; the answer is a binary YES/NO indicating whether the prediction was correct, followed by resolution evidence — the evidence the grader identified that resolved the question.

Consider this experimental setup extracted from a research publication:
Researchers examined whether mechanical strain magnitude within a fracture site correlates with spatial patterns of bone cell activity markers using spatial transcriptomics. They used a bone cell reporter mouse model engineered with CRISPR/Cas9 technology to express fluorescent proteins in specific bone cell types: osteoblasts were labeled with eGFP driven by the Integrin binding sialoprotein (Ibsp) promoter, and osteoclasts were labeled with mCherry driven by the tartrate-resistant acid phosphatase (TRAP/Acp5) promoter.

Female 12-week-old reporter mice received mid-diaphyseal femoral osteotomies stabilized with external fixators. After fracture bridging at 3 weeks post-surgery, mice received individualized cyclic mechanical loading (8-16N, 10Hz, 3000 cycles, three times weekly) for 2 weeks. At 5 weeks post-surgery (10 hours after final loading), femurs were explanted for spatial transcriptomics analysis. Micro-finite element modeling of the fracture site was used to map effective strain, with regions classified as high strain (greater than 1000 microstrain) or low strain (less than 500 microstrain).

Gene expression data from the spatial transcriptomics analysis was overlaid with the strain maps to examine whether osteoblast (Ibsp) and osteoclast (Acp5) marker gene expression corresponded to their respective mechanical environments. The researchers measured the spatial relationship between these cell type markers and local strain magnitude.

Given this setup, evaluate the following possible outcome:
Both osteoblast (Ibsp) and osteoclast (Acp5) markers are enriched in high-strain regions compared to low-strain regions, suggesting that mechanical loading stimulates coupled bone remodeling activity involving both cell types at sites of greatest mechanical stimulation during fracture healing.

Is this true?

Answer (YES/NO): NO